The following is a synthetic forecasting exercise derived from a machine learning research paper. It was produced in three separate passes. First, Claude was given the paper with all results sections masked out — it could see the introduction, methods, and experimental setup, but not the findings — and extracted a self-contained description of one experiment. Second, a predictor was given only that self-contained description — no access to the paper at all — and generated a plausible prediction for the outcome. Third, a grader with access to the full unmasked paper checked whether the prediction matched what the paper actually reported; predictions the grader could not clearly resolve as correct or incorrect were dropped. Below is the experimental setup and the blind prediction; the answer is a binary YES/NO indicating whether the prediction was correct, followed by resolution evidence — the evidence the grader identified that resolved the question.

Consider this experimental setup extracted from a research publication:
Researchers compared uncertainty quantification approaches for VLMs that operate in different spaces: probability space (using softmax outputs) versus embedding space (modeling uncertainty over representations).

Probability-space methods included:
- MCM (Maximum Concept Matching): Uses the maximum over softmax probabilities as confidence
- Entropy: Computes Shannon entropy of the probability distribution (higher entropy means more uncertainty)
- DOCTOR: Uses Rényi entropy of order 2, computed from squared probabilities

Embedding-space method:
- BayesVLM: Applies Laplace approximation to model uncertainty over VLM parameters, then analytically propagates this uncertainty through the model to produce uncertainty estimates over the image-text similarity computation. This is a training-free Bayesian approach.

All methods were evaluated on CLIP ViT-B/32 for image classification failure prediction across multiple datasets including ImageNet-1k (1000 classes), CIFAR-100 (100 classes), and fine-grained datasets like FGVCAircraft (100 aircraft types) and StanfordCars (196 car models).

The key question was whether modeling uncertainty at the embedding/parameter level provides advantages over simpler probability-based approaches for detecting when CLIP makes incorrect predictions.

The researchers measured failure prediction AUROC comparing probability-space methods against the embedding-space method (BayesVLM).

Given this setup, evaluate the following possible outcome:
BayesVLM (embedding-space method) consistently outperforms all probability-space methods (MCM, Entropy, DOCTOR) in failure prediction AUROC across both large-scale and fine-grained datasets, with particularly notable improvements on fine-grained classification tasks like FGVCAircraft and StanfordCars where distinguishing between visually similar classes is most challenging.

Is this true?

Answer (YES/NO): NO